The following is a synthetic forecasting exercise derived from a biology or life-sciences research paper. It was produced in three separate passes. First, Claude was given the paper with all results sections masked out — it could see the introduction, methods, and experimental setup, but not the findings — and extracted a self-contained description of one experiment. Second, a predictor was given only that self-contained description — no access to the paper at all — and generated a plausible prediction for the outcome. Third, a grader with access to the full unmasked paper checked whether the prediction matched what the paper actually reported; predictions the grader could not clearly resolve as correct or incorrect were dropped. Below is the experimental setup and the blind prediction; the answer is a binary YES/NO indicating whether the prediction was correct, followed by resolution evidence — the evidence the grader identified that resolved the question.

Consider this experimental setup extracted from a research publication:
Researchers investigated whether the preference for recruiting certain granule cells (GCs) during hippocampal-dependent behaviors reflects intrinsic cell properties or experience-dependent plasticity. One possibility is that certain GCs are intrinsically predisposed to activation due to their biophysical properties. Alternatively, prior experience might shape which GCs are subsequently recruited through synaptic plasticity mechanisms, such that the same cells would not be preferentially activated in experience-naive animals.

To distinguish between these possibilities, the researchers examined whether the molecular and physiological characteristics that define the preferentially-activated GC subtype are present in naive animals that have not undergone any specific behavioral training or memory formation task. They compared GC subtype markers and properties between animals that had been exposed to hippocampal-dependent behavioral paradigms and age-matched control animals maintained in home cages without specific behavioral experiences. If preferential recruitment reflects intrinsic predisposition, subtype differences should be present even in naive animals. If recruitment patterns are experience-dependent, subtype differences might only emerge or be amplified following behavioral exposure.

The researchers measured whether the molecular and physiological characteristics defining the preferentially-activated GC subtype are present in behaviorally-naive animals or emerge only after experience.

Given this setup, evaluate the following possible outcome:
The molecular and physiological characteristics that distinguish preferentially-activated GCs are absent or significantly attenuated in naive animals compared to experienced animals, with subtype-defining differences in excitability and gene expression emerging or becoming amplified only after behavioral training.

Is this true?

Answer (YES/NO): NO